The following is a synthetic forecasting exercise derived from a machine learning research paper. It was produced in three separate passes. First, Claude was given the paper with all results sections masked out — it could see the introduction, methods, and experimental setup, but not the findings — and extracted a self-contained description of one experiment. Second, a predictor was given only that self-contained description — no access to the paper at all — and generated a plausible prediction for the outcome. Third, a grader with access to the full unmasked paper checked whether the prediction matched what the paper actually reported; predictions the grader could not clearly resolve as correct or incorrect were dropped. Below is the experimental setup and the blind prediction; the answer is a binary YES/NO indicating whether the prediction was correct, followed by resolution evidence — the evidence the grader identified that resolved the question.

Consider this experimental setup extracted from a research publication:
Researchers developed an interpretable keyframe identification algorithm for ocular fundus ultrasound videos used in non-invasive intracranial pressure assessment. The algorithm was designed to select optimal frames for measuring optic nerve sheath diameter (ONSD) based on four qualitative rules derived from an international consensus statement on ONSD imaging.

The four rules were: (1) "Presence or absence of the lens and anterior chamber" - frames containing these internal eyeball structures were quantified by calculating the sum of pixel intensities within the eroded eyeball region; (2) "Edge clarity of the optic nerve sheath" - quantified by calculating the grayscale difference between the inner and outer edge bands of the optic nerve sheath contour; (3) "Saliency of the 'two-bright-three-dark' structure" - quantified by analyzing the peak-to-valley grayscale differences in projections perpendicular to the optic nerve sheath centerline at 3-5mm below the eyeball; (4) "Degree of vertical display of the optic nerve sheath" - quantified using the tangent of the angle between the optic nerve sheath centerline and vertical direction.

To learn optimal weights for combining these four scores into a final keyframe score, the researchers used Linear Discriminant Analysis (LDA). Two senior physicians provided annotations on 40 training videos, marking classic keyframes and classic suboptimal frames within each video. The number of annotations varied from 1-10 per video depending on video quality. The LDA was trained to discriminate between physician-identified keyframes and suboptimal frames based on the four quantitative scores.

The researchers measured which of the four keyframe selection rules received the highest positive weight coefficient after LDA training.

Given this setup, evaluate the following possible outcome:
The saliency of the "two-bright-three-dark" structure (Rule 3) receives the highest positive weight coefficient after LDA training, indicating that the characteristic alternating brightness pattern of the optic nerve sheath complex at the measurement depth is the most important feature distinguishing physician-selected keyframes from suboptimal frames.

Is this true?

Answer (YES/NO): NO